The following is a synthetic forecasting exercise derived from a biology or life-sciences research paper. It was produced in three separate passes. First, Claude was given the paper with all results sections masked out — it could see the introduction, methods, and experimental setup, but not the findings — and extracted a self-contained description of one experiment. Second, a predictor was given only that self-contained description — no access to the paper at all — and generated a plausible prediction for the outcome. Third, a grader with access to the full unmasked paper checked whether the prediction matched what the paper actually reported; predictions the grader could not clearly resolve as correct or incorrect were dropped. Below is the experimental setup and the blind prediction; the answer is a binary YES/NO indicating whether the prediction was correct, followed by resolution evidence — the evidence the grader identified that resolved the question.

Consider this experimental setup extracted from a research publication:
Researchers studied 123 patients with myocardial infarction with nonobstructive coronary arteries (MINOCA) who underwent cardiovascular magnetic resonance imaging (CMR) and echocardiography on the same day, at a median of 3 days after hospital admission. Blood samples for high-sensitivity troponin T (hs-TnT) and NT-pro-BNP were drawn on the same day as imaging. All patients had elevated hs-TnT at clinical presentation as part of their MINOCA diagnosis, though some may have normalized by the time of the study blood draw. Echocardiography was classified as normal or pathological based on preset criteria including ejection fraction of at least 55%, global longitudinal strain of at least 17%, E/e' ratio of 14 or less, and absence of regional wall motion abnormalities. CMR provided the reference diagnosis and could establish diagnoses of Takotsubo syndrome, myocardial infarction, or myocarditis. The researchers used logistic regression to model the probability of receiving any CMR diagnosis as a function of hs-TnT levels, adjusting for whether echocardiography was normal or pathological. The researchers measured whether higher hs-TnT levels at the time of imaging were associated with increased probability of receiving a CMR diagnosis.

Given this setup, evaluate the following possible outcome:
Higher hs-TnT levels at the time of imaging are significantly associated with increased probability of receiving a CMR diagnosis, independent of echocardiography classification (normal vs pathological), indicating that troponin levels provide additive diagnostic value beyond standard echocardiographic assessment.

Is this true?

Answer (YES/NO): YES